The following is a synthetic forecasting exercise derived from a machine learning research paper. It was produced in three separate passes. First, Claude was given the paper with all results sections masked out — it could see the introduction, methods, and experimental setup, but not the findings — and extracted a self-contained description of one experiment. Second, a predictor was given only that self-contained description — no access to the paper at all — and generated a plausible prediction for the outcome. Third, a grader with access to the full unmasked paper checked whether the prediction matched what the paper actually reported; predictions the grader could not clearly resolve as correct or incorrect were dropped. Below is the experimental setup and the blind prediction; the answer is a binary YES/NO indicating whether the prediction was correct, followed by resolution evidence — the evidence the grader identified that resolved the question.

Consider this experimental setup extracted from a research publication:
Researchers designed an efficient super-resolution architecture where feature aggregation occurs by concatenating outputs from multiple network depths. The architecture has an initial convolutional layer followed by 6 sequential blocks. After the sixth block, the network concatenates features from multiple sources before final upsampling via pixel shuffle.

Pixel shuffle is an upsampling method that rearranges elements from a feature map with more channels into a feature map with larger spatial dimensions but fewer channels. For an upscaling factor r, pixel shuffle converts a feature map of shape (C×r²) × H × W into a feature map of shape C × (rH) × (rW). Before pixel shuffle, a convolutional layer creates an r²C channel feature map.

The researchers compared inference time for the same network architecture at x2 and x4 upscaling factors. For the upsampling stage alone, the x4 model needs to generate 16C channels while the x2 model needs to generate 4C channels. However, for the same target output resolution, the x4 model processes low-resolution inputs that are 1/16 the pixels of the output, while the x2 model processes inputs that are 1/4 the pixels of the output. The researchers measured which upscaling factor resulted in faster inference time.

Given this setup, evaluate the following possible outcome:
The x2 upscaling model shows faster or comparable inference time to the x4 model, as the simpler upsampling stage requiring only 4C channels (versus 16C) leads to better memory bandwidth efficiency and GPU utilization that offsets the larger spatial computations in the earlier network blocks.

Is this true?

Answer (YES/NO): NO